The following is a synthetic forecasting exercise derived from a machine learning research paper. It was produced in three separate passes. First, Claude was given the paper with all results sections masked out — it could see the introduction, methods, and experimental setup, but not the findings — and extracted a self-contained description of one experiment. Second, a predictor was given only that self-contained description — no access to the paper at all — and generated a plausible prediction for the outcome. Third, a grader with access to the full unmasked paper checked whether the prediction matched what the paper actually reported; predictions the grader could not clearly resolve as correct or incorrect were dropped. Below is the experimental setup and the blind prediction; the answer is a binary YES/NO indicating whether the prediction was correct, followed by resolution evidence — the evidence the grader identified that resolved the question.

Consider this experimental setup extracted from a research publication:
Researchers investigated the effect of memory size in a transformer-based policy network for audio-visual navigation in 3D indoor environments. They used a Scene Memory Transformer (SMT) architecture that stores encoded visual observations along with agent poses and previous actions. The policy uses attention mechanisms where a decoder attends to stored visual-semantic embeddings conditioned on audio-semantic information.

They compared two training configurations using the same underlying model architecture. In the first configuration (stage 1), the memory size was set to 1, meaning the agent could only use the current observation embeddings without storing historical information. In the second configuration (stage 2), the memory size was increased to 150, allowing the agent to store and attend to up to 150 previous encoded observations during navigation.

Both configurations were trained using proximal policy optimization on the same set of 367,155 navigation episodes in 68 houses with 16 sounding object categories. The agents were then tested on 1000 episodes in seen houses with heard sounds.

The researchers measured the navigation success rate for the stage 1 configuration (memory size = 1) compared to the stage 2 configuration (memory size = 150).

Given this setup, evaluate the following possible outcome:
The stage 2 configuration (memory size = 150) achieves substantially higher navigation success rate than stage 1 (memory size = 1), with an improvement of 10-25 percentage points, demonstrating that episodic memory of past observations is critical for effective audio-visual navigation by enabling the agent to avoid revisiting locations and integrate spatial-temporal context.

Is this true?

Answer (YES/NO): NO